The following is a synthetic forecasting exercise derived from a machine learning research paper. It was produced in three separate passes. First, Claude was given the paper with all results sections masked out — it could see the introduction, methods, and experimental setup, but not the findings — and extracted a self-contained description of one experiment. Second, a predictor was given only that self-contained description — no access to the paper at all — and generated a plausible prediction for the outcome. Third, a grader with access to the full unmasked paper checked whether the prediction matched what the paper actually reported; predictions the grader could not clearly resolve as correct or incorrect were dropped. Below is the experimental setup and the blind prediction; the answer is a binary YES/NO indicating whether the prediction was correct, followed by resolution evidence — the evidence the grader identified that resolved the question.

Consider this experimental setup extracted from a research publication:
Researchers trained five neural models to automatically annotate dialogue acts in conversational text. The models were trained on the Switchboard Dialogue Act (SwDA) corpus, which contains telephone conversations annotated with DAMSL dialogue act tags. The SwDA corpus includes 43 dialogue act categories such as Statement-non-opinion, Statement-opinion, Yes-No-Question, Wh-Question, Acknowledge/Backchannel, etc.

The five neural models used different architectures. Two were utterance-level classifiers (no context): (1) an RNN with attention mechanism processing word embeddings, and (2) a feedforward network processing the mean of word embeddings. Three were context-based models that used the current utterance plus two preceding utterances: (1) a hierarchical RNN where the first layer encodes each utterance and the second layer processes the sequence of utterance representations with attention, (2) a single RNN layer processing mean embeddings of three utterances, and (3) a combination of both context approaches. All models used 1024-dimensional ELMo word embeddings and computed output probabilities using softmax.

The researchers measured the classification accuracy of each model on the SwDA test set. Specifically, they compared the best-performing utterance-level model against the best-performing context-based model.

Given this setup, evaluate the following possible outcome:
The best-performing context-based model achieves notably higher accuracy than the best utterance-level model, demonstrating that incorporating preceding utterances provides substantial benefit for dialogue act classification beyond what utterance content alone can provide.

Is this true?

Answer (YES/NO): NO